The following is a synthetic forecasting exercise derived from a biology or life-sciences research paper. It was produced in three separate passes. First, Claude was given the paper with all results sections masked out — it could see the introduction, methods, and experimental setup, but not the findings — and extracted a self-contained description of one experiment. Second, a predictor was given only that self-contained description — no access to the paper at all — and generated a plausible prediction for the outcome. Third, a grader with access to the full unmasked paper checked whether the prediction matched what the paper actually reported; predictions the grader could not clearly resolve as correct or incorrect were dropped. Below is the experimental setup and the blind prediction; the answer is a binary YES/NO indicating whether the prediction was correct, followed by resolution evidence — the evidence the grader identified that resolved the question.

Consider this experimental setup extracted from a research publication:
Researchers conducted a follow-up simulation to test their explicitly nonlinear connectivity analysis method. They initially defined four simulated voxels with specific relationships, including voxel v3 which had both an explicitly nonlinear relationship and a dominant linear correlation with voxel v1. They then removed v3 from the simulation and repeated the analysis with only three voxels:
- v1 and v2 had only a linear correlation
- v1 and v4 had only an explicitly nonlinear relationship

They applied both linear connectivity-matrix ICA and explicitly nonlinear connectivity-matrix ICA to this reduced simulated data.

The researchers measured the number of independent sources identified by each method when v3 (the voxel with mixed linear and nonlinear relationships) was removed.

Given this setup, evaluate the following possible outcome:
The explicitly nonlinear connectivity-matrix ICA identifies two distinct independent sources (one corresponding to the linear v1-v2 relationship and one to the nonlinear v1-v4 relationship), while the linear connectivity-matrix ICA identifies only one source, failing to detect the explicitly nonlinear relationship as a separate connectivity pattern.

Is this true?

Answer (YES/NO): NO